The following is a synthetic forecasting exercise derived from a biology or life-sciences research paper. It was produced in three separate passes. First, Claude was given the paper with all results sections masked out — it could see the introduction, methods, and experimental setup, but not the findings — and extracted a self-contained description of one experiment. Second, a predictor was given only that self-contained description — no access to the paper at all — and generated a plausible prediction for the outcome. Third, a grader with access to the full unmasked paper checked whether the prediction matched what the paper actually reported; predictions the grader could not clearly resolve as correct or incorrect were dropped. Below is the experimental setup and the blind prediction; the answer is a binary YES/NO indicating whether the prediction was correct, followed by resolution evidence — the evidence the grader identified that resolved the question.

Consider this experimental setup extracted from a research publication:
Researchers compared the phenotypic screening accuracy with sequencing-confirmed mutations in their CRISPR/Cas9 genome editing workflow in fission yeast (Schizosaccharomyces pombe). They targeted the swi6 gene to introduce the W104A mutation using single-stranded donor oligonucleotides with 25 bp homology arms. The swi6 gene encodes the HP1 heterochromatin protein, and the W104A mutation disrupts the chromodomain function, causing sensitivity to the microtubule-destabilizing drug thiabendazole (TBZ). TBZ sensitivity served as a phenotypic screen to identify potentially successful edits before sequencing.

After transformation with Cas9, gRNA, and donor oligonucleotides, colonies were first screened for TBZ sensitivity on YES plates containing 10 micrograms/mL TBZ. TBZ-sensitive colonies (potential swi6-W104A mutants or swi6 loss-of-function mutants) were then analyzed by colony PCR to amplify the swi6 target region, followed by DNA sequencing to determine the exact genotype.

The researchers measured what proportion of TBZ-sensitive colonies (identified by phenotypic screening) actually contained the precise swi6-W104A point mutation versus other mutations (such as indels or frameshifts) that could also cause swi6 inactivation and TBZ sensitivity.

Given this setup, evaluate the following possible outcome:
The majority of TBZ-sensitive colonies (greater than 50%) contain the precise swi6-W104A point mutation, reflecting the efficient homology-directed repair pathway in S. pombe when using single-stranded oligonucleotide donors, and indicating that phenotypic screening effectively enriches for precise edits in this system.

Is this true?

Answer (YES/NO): NO